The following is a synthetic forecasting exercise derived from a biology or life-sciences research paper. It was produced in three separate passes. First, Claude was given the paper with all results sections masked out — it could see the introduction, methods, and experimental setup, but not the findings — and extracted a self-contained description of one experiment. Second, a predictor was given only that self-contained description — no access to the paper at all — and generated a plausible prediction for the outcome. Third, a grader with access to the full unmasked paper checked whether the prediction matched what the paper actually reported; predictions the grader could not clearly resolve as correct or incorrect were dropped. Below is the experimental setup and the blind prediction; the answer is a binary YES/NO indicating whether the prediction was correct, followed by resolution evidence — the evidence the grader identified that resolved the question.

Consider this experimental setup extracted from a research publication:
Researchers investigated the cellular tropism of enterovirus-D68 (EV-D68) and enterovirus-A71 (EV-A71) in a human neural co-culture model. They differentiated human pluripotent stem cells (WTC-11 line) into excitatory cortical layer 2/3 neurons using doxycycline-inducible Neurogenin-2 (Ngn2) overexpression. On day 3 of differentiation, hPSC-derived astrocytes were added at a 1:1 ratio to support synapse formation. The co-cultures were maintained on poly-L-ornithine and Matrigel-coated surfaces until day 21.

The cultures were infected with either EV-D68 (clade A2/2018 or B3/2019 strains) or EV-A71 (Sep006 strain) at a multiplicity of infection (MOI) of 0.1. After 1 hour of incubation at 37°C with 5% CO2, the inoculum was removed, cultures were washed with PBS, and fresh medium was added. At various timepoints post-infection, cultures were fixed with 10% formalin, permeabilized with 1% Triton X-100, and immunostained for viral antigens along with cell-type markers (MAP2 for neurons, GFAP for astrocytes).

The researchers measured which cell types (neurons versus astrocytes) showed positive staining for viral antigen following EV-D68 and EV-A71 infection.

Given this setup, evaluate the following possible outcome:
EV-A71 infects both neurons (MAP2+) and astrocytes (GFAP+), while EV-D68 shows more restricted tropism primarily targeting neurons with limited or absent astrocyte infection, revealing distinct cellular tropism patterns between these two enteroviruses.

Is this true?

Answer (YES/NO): YES